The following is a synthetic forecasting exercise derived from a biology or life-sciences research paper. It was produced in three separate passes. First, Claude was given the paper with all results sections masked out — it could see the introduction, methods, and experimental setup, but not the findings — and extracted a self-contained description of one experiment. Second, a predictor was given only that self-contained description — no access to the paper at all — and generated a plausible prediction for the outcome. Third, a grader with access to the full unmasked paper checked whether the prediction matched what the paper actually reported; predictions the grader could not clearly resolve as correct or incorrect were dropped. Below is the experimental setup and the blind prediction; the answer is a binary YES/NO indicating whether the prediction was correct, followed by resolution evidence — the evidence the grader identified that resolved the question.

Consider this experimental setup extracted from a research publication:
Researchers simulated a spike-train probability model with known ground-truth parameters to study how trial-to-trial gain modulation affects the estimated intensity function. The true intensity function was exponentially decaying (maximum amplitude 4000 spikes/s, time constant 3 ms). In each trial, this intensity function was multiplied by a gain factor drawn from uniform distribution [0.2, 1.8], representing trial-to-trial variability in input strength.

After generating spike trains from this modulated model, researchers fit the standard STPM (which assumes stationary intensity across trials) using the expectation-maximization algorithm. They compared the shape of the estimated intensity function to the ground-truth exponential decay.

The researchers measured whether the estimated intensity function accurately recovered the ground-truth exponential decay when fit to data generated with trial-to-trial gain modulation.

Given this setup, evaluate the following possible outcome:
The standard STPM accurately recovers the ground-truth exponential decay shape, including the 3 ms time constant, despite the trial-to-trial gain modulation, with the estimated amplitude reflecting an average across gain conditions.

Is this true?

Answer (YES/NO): NO